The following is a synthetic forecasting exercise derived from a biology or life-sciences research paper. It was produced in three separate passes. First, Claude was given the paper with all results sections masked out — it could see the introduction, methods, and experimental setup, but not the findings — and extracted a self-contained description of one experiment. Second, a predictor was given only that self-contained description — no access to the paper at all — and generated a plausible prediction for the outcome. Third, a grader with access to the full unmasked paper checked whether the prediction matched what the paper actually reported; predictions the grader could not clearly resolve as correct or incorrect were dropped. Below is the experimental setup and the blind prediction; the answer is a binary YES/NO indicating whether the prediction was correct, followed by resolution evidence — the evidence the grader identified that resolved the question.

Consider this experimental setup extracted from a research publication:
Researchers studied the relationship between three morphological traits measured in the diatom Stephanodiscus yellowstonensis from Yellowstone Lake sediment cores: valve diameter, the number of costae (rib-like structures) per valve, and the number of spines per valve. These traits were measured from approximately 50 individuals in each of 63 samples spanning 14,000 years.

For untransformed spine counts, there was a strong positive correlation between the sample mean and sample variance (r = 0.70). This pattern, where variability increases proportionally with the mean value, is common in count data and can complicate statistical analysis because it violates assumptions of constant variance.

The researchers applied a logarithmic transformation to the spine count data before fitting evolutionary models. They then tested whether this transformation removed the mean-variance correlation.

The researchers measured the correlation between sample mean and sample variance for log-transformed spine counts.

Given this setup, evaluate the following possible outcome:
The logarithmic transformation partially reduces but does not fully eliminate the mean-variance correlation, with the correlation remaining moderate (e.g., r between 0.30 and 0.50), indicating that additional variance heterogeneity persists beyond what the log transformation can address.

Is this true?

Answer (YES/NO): NO